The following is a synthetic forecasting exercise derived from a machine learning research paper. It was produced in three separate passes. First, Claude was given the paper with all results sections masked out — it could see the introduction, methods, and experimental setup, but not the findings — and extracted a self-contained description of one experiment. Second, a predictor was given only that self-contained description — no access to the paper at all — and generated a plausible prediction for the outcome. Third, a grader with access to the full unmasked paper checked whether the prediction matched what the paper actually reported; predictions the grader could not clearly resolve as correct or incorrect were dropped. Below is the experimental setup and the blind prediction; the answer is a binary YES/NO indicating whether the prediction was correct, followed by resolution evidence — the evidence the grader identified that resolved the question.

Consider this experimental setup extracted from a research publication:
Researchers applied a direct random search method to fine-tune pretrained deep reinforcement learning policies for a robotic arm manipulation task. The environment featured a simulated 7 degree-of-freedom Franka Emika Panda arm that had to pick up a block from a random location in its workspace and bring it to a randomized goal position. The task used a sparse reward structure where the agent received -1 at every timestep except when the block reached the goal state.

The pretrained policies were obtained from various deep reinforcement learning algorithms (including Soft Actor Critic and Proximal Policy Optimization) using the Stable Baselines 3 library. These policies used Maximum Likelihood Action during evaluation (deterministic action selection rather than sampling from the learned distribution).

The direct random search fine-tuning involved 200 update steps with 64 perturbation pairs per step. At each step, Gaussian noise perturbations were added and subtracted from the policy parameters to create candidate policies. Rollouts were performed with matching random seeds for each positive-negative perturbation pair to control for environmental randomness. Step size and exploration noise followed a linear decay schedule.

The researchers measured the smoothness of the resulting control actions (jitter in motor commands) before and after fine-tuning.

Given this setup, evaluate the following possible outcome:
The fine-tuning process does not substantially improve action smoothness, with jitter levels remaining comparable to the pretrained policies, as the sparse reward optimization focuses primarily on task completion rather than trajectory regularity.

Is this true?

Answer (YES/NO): NO